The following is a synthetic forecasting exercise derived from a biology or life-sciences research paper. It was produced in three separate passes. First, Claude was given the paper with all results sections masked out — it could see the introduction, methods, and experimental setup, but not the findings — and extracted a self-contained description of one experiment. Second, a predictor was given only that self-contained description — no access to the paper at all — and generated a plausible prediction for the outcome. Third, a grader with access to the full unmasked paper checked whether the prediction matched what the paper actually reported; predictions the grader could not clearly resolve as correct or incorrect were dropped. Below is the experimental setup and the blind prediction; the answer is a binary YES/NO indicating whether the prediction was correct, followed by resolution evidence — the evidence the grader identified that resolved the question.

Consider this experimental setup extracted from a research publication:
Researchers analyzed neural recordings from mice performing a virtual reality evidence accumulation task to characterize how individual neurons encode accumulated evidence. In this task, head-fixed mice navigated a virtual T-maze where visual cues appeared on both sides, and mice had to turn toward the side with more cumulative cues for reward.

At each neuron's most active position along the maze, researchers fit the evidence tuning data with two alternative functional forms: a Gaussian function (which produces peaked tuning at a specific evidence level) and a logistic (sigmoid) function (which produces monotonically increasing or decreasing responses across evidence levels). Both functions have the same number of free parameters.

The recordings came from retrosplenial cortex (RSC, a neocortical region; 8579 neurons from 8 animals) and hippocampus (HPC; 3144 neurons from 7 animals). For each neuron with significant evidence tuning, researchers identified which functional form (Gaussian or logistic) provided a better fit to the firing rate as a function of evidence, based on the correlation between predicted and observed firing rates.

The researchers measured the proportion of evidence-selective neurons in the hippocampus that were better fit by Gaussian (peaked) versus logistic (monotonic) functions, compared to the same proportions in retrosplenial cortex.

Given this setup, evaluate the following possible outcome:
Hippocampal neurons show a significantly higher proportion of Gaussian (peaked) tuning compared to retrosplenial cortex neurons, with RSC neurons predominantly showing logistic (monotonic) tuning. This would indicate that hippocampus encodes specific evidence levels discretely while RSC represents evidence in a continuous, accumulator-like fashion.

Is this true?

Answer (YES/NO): YES